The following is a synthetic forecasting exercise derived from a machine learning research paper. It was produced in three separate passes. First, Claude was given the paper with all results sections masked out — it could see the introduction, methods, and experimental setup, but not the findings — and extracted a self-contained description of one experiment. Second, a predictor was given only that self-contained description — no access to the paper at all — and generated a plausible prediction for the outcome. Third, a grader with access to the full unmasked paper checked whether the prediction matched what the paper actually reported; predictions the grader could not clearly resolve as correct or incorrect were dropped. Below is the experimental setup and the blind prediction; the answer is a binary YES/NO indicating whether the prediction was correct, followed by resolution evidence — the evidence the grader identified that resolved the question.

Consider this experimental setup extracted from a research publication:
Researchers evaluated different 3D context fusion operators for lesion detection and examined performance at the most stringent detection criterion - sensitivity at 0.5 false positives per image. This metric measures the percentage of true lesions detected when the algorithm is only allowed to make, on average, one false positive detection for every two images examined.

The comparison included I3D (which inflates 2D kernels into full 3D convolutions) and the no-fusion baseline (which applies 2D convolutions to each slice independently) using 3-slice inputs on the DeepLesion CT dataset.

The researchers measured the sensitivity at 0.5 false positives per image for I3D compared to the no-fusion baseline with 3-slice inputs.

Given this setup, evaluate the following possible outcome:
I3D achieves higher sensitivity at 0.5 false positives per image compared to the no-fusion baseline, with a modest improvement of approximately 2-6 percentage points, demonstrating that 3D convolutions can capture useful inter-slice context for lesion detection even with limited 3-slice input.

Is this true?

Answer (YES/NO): NO